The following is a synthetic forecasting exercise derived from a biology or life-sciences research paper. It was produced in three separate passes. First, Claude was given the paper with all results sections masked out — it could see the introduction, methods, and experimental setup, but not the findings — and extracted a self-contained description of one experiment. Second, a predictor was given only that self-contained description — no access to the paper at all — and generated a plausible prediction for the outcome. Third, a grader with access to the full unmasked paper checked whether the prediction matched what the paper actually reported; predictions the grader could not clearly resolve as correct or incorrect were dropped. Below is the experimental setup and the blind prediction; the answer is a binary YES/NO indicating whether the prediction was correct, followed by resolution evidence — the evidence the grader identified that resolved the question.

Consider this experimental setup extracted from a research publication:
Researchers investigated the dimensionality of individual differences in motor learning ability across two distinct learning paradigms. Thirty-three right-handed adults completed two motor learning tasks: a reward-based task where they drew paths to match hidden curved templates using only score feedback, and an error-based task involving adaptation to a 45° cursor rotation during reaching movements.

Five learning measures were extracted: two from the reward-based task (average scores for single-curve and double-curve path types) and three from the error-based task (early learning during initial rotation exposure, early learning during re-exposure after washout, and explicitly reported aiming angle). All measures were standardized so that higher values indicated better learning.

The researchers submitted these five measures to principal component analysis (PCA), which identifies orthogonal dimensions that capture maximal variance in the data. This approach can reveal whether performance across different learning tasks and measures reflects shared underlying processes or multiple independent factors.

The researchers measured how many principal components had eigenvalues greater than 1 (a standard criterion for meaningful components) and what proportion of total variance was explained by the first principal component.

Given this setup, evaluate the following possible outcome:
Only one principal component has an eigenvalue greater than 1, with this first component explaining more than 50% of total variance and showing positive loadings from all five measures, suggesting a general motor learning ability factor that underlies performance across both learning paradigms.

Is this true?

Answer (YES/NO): NO